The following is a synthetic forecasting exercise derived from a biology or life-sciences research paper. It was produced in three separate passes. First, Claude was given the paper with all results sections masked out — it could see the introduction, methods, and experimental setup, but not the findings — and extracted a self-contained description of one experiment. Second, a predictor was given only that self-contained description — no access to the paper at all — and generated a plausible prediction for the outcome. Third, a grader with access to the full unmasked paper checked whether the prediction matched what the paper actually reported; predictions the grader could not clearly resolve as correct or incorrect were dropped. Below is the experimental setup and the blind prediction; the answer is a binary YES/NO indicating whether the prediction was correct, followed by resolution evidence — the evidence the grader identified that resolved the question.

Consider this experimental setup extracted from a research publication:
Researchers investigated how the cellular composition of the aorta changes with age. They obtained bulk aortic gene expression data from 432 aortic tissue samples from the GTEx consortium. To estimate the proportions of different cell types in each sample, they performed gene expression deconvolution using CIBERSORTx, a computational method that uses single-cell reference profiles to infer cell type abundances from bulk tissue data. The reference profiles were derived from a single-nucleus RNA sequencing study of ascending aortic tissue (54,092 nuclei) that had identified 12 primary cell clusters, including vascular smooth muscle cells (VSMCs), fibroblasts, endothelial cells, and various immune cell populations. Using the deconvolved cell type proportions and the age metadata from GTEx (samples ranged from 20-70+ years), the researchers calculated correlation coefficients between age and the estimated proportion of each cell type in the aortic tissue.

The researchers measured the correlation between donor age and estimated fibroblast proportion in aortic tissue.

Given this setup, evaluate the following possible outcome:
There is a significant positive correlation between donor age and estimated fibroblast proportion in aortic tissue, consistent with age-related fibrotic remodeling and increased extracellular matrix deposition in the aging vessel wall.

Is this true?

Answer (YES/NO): NO